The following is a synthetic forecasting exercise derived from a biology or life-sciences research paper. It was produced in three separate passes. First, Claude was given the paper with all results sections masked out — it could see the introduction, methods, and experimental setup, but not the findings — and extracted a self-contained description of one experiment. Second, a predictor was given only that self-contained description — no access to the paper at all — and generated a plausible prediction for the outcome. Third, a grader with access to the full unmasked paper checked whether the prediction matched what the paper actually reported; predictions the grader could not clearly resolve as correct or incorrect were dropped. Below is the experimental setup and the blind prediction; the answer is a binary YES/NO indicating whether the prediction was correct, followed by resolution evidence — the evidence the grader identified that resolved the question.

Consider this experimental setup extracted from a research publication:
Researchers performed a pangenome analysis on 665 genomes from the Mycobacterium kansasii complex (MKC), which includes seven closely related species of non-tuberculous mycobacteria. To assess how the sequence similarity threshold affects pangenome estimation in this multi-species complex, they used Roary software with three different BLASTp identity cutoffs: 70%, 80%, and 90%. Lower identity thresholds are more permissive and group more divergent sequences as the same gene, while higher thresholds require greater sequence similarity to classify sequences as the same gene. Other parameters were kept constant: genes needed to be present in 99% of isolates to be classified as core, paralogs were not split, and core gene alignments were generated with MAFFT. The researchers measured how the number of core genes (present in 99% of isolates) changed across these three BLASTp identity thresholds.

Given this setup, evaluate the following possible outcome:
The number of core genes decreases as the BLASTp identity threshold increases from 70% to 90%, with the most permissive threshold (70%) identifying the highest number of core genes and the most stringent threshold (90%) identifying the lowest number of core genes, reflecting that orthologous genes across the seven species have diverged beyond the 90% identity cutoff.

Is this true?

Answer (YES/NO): NO